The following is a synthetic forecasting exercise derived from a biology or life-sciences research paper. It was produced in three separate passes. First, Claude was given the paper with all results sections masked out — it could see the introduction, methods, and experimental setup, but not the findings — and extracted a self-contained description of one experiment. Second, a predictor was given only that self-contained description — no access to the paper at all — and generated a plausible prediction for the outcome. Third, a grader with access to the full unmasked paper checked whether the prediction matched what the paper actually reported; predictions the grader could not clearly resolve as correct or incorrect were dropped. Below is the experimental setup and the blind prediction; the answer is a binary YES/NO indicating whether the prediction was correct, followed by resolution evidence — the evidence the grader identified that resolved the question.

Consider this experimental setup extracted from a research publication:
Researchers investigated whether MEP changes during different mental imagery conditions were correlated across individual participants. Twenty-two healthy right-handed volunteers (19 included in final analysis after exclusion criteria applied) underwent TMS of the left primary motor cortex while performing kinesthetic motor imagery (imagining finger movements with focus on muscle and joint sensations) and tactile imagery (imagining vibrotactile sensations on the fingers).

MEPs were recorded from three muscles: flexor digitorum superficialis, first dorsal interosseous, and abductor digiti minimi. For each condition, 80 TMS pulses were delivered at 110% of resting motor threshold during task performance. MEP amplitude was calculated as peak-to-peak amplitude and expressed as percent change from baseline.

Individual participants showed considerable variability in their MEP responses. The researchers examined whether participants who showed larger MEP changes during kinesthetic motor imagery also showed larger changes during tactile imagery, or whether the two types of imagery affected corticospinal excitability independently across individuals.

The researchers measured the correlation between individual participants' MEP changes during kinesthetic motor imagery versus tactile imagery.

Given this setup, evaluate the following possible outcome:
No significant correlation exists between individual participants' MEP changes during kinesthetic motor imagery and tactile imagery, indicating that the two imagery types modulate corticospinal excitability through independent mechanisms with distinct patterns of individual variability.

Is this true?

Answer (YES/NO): NO